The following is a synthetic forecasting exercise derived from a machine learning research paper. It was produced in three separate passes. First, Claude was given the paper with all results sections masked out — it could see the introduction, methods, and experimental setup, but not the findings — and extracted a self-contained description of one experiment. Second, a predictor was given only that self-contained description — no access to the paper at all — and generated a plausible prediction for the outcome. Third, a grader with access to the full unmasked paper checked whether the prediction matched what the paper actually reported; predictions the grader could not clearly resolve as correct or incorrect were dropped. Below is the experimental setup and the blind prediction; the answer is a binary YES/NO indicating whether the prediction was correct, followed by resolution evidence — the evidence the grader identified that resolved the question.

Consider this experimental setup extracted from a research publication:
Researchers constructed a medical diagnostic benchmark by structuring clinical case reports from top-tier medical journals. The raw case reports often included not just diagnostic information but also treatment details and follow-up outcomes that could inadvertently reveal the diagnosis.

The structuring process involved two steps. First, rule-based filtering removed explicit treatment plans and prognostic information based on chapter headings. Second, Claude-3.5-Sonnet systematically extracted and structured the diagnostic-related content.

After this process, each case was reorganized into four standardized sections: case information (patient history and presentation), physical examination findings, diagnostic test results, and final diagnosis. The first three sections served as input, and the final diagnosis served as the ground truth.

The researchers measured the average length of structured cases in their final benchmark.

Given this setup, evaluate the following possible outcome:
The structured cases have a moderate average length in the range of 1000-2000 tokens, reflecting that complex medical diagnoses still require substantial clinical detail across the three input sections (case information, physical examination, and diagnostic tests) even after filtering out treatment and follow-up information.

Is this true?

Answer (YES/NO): NO